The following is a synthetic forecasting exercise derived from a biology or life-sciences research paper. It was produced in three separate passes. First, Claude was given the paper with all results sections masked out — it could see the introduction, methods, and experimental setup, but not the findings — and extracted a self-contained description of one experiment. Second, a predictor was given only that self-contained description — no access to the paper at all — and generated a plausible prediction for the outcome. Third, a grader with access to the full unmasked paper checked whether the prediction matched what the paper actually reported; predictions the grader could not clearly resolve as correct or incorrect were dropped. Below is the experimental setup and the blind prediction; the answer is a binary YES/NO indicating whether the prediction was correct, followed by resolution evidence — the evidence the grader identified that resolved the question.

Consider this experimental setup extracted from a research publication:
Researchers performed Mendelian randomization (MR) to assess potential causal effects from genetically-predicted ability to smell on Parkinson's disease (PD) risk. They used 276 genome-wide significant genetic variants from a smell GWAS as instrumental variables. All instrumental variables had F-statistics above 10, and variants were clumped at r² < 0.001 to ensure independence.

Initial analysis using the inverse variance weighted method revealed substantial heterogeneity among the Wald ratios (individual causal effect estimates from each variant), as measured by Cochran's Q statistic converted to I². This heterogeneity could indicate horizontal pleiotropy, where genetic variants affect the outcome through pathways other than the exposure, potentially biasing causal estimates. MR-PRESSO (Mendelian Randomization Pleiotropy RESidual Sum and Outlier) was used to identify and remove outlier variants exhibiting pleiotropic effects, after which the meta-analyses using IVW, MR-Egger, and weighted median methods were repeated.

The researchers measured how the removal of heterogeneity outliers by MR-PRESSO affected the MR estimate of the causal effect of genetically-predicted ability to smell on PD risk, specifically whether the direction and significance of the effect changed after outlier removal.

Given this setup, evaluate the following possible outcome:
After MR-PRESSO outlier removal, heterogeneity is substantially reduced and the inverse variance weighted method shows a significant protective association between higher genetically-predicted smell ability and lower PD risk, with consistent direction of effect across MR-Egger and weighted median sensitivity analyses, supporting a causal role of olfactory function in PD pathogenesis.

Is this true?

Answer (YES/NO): NO